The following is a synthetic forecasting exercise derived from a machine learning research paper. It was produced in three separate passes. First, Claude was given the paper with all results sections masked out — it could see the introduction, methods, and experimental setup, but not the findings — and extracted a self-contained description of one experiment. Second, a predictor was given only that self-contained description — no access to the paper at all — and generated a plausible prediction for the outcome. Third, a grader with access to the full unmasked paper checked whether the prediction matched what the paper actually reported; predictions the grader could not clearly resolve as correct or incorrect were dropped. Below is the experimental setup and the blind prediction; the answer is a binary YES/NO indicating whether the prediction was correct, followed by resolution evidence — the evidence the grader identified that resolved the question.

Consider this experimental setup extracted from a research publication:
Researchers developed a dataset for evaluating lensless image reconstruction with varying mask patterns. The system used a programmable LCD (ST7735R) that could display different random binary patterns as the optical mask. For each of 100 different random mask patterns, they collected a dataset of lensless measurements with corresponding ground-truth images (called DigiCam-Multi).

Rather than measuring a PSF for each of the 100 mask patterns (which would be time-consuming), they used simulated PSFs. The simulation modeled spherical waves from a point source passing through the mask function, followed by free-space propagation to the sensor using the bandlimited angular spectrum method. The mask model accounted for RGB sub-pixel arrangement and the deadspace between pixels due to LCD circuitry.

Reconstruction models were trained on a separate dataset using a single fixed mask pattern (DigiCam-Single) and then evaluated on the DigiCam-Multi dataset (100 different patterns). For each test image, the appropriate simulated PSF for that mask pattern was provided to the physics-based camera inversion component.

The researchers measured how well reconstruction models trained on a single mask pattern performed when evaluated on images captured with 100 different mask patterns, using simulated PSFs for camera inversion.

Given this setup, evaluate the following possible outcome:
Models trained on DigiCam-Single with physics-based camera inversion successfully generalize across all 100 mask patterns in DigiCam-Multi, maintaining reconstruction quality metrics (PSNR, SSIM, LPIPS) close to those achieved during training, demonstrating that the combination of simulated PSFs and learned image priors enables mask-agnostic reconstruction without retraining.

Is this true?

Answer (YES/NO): NO